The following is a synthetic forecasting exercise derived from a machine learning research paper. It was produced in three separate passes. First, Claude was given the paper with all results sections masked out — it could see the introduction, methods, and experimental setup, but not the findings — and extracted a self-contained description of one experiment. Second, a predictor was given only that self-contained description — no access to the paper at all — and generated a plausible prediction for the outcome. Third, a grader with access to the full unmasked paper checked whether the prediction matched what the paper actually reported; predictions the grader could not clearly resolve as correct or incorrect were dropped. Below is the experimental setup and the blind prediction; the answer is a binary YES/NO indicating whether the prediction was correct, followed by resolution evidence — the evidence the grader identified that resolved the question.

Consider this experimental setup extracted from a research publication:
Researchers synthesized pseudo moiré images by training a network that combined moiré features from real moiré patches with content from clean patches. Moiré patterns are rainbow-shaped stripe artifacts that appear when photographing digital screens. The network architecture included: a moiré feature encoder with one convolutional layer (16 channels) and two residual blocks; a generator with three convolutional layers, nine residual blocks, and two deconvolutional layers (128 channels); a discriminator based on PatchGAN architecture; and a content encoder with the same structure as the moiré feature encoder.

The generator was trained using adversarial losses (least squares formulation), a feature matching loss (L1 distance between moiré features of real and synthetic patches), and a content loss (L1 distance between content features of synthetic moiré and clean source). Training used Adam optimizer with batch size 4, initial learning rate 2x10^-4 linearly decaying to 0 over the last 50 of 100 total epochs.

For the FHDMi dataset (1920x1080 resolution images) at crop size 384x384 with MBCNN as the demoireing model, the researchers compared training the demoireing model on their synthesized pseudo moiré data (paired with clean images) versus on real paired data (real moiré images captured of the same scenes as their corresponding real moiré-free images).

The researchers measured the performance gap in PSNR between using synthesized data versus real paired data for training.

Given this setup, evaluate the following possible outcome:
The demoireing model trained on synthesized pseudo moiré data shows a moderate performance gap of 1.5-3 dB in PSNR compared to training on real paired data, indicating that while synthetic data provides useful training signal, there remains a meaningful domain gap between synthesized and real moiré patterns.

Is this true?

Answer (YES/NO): YES